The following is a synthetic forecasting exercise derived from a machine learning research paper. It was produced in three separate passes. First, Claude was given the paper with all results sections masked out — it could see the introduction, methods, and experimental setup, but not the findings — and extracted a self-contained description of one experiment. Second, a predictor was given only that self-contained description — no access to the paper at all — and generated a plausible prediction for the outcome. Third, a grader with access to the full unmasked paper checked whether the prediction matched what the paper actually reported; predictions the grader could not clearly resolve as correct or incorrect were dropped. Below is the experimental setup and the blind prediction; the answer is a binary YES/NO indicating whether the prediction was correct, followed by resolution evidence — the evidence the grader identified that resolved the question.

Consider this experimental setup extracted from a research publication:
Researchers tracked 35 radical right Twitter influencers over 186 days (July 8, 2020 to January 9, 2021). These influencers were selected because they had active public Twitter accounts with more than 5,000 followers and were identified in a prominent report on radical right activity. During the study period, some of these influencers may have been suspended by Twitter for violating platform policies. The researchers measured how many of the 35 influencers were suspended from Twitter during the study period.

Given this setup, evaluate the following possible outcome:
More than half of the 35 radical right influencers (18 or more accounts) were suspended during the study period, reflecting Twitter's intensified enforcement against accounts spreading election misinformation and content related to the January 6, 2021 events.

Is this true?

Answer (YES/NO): NO